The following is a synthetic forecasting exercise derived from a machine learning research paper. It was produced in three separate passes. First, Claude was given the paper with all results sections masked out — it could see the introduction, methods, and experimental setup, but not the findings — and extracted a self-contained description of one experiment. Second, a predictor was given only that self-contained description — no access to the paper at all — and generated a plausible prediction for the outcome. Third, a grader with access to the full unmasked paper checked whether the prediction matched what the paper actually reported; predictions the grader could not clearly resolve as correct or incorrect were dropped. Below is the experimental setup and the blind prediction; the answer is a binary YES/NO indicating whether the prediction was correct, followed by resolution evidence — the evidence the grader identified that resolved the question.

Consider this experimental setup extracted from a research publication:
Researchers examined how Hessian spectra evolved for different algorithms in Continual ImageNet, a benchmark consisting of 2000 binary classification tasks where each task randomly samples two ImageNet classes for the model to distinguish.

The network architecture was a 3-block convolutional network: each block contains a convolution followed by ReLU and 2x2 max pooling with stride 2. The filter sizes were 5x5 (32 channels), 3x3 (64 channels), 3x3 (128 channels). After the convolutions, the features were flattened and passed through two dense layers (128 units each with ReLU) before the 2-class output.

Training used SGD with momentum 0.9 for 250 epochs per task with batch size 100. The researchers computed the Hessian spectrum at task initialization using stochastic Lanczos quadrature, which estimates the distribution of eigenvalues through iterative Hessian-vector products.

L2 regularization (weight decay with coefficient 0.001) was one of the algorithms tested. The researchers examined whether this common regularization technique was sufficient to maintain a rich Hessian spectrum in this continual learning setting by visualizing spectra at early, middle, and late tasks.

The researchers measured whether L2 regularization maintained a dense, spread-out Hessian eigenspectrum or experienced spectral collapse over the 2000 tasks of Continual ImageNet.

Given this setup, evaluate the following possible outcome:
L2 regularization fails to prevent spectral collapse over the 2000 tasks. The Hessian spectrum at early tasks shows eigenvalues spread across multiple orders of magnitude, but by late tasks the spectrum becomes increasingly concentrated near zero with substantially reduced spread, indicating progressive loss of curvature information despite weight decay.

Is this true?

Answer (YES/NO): YES